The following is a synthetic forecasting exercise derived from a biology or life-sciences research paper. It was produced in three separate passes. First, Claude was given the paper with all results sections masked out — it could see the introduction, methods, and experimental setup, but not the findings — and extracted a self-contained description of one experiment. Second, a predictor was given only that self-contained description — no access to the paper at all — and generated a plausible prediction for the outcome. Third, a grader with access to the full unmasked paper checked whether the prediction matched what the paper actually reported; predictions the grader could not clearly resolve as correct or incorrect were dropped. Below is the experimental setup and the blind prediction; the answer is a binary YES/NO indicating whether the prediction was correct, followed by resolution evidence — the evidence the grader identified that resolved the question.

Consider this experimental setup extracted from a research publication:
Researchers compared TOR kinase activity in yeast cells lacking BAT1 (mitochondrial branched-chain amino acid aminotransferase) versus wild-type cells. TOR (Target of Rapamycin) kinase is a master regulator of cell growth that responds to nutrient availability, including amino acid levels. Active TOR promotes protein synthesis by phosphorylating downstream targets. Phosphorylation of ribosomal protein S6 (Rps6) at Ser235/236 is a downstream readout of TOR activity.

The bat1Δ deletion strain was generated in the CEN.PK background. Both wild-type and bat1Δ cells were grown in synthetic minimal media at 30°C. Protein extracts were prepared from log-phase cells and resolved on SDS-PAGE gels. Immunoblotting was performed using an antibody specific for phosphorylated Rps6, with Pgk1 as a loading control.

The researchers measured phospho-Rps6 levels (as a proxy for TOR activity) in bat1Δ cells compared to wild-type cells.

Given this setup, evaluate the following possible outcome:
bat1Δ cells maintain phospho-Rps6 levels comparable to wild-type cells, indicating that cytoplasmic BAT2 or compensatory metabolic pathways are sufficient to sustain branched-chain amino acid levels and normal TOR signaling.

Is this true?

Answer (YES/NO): NO